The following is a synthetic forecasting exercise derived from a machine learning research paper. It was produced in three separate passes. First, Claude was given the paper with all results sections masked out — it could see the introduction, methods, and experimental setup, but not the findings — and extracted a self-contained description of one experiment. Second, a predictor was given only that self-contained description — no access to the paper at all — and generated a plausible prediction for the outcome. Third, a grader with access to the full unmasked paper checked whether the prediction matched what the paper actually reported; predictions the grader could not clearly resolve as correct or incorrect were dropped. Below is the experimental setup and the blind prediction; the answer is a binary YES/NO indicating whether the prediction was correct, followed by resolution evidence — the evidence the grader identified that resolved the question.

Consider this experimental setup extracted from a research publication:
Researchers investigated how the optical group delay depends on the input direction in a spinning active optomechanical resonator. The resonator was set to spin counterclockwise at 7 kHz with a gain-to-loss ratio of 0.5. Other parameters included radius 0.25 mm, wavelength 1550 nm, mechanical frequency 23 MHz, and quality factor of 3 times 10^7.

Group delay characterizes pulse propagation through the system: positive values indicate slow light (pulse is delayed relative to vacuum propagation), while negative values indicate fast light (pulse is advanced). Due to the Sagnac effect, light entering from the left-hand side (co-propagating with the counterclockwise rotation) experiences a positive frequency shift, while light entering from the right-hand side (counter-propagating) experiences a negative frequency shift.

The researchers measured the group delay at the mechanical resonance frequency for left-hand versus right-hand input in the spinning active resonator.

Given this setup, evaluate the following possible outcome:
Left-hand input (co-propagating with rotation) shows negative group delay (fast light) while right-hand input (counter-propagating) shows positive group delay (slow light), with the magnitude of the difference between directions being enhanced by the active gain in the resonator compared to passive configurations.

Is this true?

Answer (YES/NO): YES